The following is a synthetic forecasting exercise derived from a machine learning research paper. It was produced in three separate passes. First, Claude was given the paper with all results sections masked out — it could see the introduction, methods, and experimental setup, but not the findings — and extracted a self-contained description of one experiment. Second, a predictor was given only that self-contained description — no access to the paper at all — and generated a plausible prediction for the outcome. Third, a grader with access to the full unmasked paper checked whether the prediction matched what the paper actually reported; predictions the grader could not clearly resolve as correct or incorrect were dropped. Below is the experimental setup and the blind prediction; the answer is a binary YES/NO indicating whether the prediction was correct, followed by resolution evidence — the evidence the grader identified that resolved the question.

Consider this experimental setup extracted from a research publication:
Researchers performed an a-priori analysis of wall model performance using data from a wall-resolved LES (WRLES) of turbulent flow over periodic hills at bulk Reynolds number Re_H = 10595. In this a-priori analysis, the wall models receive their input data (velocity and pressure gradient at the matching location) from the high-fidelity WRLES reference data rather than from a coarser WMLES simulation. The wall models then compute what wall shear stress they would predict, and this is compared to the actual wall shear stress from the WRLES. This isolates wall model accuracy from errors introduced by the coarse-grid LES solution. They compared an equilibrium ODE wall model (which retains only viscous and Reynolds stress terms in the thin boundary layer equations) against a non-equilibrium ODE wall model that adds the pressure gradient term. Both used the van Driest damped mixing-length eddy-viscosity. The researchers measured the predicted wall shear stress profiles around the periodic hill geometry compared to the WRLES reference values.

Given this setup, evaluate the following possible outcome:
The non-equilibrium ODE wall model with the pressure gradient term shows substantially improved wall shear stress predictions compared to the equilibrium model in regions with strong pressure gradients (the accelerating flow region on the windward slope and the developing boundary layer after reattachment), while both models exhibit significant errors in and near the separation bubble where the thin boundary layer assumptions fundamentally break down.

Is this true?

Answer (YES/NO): NO